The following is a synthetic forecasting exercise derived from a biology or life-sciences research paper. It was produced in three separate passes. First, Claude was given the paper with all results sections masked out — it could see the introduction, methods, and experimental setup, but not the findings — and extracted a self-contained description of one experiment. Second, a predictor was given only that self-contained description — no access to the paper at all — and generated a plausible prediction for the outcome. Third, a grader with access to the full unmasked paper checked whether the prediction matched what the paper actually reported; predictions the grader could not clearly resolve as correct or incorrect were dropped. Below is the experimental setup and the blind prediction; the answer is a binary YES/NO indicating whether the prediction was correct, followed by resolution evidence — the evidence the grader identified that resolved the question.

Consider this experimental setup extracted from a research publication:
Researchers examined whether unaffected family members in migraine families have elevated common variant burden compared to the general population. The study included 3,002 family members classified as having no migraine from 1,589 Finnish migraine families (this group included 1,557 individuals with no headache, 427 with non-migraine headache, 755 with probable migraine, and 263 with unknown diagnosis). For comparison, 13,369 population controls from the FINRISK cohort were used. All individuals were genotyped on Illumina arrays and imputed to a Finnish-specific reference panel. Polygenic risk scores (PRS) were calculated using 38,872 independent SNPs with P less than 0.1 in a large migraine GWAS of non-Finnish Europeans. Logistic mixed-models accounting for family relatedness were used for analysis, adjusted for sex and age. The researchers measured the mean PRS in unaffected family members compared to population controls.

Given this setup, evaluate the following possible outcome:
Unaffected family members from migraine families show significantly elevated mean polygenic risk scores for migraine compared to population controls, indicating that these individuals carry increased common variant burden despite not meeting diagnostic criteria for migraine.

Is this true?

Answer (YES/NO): NO